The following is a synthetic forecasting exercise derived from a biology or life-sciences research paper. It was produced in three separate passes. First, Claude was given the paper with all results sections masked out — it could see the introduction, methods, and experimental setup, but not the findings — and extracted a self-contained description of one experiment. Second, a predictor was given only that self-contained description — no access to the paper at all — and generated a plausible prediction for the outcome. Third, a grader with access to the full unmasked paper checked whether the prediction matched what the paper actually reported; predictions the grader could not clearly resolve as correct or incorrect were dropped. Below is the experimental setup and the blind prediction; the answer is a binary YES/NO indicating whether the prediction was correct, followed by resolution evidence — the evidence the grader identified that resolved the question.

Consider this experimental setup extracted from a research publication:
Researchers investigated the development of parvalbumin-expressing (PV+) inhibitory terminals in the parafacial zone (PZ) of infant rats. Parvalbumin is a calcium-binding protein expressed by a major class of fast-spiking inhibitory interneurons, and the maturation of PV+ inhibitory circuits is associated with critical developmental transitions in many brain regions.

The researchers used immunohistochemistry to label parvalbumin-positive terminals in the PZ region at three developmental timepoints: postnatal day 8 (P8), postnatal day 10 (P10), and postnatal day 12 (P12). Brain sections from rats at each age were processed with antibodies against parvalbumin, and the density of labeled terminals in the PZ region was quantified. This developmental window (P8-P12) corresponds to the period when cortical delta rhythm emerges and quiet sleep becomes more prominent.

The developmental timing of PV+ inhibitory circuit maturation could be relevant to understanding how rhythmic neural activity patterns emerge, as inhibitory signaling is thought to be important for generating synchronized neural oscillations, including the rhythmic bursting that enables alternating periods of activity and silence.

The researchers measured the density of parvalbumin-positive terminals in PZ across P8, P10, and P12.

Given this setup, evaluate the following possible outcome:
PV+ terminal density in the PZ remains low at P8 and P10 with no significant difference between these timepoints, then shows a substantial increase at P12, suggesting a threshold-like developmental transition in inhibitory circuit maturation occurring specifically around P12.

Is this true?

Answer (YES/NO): NO